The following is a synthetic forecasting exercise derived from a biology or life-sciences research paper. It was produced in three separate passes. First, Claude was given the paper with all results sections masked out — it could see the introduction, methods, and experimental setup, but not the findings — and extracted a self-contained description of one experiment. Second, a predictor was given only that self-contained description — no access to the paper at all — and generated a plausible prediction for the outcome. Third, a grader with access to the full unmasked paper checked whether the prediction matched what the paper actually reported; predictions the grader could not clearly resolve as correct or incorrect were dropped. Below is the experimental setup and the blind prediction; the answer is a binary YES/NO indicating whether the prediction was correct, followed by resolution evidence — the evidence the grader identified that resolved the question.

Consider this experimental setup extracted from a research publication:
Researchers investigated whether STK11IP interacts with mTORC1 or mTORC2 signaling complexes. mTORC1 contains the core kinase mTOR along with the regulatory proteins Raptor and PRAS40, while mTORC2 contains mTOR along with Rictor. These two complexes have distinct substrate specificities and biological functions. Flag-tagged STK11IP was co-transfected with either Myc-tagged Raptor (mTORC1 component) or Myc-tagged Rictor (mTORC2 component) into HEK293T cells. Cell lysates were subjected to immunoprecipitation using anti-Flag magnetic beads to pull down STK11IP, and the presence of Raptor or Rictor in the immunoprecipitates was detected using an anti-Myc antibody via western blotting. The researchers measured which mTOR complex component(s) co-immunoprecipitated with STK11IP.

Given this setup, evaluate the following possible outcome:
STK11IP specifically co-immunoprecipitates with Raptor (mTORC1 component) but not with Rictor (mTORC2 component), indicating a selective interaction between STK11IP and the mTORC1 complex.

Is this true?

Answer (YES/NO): YES